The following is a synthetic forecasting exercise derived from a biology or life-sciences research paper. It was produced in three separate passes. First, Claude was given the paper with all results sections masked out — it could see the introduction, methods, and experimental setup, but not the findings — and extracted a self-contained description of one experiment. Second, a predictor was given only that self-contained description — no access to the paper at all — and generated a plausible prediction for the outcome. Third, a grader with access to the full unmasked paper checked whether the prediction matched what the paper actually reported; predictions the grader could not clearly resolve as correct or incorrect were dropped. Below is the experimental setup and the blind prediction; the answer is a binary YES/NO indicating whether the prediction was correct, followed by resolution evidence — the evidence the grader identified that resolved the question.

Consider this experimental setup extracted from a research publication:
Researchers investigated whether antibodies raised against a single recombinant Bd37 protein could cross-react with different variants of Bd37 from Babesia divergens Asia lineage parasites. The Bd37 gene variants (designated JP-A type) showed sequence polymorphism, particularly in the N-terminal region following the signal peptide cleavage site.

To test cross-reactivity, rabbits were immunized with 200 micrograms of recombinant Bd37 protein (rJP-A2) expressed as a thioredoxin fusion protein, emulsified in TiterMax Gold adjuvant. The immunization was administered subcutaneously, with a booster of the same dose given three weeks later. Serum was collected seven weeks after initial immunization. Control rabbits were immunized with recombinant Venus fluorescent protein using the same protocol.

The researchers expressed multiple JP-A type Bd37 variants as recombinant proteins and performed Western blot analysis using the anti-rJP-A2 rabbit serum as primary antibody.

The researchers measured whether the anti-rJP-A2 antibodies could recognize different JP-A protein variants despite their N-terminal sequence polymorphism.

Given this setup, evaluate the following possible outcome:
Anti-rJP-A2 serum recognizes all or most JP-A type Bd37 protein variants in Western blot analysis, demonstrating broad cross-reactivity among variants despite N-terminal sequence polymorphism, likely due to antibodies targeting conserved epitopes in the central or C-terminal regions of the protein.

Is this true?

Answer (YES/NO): NO